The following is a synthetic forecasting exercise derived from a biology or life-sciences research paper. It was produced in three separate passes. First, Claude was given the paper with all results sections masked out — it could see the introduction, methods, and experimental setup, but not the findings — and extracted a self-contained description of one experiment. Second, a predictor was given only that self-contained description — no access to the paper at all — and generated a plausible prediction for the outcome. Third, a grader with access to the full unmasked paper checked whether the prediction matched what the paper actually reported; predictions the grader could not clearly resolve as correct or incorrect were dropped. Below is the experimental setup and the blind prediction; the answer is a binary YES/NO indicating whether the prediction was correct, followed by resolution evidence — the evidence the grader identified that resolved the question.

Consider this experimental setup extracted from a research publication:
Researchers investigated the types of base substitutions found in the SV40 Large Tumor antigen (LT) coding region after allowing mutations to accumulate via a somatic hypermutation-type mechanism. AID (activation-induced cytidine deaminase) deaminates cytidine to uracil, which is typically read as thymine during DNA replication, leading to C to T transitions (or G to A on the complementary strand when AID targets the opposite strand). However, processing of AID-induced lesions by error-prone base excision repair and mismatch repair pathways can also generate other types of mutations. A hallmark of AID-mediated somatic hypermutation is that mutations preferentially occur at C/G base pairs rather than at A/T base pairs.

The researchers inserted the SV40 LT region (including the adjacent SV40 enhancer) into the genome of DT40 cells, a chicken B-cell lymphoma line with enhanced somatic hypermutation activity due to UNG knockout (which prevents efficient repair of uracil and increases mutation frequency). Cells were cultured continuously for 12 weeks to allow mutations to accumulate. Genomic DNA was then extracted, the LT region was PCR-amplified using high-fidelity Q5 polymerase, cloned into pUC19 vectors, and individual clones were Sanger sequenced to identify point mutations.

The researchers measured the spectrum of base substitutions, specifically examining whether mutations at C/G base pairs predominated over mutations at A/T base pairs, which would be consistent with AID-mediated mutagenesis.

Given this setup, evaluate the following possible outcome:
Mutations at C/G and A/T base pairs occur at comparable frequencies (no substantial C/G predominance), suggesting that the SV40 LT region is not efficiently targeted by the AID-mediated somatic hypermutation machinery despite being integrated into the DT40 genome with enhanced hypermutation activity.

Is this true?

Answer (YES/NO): NO